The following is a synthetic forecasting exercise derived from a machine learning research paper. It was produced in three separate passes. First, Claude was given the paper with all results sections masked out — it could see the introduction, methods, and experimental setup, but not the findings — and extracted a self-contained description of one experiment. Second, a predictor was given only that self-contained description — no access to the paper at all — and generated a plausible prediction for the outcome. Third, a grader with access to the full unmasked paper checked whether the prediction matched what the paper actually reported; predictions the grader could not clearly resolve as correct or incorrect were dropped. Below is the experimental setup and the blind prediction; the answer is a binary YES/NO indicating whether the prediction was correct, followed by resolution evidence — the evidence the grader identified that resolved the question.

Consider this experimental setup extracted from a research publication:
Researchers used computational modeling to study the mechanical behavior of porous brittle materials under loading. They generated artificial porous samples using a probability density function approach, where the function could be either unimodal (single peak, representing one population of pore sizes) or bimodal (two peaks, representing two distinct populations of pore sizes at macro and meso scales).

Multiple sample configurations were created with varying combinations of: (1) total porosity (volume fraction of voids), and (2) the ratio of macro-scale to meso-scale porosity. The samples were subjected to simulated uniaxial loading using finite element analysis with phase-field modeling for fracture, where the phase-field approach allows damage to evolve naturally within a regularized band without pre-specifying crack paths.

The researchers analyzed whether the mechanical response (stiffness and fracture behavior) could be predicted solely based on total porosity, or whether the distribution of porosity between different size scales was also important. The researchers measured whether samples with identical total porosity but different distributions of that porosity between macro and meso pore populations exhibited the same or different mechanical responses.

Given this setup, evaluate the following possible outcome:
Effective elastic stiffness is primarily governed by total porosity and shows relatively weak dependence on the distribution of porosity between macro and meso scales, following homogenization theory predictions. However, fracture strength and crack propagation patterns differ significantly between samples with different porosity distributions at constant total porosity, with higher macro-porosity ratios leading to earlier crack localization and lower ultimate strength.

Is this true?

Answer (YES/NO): NO